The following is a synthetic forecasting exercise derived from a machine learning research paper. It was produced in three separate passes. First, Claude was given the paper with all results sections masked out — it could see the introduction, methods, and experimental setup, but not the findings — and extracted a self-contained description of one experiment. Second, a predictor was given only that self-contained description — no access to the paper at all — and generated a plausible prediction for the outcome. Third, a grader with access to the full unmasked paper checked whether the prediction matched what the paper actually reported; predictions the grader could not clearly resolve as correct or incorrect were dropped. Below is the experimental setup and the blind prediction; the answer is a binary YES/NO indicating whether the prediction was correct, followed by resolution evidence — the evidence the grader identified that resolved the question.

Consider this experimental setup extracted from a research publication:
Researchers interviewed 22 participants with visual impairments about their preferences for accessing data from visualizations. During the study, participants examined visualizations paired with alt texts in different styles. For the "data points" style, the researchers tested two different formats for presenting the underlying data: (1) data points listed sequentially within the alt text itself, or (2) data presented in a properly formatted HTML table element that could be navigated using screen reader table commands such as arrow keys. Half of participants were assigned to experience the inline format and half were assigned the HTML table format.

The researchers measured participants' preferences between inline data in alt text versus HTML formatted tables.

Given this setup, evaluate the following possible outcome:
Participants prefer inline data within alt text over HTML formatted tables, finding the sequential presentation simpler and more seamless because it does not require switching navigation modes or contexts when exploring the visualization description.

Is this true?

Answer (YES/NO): NO